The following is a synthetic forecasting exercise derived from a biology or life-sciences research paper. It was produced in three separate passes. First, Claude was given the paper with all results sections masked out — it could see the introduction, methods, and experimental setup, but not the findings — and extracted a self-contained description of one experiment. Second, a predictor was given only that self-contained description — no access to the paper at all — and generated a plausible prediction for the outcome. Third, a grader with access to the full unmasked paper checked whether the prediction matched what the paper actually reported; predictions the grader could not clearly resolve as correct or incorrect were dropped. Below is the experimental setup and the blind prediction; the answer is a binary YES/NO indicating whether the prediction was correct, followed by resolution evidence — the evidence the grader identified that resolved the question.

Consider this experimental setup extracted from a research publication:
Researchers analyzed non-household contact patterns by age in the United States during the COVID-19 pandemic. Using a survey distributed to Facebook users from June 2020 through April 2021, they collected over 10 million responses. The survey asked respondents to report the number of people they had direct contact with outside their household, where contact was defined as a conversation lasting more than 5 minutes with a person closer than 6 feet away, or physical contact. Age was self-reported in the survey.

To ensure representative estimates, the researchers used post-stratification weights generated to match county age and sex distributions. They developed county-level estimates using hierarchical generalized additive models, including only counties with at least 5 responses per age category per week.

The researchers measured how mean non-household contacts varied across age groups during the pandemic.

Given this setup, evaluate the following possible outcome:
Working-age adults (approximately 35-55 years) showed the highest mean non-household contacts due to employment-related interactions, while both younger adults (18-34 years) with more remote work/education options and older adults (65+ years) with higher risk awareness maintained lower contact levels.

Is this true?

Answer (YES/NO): NO